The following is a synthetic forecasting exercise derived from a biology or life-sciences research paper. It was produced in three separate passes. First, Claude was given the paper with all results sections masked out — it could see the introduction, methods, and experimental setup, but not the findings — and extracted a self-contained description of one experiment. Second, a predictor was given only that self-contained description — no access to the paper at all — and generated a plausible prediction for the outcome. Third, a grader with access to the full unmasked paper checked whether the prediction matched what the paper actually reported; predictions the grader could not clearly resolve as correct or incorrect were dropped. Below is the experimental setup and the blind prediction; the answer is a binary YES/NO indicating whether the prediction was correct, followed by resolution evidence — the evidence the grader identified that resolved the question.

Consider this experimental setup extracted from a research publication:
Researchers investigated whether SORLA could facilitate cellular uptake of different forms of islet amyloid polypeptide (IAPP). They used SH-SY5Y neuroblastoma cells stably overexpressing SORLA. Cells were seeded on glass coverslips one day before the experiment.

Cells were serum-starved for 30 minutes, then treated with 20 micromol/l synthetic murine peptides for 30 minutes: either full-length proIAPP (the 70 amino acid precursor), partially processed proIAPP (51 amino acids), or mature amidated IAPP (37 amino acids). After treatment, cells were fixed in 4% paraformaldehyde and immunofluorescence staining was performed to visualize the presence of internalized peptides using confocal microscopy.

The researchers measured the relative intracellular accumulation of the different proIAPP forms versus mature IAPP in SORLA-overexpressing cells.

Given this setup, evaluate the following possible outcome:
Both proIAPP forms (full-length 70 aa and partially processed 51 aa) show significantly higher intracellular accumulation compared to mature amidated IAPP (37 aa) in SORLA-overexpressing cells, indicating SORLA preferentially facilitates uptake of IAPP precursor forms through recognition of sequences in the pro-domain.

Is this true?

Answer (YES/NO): YES